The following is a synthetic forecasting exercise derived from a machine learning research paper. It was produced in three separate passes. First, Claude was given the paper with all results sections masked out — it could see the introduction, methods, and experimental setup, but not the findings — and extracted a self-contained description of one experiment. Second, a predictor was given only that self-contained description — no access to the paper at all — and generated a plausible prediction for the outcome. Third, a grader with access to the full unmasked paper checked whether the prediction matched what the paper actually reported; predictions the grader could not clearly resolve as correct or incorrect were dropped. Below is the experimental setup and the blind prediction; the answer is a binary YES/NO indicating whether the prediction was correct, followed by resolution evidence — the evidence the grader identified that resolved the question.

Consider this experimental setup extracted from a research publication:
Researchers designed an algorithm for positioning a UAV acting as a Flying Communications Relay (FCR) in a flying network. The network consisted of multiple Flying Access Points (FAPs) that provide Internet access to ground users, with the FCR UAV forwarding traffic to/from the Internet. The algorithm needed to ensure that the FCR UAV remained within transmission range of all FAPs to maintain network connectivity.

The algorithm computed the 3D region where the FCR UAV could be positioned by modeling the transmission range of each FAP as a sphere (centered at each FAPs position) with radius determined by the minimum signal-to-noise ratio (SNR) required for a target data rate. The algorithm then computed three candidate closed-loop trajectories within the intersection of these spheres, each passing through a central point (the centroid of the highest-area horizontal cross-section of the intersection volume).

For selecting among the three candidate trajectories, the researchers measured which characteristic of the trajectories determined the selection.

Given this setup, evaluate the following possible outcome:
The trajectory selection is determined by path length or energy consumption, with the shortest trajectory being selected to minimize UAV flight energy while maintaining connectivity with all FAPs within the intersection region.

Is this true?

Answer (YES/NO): NO